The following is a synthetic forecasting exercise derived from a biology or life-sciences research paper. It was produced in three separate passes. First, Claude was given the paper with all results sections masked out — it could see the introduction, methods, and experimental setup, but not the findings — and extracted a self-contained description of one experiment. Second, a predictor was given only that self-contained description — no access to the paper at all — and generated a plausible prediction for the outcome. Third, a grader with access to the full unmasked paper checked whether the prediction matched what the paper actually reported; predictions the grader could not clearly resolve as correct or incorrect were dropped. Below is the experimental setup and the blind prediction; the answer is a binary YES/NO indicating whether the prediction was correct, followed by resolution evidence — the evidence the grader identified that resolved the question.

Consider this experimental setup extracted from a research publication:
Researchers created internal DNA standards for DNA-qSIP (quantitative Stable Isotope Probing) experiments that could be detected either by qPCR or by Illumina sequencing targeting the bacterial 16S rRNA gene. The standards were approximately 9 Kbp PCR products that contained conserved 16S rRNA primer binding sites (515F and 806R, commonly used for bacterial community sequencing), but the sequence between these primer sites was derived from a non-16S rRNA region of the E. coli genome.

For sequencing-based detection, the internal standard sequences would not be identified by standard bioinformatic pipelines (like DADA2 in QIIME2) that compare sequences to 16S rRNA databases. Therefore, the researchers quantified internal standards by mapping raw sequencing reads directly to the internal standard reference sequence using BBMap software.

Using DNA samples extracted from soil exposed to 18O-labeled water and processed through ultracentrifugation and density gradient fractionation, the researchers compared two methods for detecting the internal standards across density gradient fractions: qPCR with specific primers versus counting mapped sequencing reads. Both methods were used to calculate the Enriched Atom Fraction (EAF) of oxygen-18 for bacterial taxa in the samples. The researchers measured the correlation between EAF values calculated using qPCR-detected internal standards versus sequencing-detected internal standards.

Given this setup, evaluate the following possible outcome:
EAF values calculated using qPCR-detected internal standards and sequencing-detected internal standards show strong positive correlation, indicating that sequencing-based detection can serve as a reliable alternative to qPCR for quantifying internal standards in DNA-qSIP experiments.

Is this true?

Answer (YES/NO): YES